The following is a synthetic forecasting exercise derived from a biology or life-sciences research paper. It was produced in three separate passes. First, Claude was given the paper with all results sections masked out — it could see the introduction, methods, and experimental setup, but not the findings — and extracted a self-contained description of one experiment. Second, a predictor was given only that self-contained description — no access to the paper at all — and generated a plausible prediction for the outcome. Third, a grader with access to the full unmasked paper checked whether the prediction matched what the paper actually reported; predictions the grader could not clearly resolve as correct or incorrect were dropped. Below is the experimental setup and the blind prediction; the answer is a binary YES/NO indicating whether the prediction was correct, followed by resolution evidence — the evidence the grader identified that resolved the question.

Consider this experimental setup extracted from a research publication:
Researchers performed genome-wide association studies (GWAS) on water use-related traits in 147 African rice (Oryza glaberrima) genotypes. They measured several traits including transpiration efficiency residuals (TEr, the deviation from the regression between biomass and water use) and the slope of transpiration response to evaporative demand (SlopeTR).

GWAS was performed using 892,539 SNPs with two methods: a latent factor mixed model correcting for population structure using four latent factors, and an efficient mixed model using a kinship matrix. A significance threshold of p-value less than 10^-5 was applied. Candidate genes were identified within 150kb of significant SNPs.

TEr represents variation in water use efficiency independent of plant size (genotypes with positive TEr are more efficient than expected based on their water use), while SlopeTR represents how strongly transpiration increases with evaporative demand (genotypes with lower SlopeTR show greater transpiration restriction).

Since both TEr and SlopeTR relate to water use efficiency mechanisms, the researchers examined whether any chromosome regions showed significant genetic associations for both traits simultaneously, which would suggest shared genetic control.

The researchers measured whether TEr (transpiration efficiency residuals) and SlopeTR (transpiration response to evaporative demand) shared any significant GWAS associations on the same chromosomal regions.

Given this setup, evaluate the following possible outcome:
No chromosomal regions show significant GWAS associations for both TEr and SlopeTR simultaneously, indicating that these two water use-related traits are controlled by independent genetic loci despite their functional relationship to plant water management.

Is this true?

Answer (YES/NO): NO